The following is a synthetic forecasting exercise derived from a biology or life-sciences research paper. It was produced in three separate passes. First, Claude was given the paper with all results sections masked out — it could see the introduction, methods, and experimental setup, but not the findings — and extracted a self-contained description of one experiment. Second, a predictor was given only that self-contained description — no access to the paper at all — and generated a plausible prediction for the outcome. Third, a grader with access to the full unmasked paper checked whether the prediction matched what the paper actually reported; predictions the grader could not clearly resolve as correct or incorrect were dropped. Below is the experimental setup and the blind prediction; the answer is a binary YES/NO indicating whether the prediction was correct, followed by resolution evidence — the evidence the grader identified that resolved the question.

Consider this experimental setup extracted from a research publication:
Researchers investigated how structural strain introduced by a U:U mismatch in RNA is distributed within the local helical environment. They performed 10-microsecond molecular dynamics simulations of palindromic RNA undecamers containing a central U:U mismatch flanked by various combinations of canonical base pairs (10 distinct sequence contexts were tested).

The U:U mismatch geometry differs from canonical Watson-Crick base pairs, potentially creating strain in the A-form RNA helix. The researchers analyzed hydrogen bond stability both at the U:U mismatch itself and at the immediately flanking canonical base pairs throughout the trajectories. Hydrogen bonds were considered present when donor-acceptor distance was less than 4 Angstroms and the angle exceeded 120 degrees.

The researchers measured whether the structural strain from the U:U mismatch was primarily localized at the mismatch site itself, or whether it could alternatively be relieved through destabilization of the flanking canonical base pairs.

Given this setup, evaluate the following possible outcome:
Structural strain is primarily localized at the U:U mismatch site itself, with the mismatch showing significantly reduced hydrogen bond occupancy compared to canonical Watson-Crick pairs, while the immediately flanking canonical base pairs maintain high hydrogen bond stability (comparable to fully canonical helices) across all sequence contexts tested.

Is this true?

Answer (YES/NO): NO